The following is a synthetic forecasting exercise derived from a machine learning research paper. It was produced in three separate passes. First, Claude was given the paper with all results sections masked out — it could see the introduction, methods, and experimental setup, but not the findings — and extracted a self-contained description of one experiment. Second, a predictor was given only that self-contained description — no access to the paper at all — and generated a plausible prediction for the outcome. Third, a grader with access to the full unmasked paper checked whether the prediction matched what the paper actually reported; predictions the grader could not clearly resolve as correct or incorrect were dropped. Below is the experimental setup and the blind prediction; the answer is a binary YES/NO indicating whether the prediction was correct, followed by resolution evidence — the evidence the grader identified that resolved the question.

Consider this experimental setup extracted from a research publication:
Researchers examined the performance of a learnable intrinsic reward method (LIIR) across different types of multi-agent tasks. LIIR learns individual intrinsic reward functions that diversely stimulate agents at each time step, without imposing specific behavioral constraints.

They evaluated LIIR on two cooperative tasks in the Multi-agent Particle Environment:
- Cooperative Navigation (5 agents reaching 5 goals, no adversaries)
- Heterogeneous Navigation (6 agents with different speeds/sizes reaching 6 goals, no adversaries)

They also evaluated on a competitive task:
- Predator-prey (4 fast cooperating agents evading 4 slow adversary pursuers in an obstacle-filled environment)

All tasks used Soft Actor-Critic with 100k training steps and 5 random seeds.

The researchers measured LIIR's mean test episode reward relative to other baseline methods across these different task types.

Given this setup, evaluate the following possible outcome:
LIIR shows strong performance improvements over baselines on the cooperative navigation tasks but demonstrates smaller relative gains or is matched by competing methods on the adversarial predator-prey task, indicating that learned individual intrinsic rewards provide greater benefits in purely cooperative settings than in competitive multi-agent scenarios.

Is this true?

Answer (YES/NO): NO